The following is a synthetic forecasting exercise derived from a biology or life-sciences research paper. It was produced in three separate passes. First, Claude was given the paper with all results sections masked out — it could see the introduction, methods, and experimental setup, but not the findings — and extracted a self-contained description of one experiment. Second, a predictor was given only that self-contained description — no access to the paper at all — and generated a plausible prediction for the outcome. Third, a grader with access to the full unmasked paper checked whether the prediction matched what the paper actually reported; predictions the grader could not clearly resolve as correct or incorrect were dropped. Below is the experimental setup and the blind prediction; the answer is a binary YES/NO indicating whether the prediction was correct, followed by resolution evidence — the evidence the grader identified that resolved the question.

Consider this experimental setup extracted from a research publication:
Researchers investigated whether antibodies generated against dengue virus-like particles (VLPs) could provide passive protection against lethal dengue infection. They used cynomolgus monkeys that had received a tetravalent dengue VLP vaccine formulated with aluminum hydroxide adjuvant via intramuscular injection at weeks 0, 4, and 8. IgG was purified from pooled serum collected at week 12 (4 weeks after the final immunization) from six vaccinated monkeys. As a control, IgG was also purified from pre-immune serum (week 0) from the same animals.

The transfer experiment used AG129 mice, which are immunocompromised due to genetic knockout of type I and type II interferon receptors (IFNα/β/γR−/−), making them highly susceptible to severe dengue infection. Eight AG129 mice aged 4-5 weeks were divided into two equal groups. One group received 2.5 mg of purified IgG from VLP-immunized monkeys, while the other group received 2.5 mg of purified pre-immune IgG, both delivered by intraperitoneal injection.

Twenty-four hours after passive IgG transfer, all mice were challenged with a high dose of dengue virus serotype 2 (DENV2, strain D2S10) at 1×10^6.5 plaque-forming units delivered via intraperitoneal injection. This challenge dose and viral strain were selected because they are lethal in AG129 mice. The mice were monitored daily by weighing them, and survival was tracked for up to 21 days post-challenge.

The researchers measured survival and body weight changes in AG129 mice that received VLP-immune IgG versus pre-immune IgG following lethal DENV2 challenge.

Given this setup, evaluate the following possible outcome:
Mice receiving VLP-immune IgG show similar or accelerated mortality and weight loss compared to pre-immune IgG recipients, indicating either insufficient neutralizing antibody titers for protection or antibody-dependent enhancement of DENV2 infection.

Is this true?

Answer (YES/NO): NO